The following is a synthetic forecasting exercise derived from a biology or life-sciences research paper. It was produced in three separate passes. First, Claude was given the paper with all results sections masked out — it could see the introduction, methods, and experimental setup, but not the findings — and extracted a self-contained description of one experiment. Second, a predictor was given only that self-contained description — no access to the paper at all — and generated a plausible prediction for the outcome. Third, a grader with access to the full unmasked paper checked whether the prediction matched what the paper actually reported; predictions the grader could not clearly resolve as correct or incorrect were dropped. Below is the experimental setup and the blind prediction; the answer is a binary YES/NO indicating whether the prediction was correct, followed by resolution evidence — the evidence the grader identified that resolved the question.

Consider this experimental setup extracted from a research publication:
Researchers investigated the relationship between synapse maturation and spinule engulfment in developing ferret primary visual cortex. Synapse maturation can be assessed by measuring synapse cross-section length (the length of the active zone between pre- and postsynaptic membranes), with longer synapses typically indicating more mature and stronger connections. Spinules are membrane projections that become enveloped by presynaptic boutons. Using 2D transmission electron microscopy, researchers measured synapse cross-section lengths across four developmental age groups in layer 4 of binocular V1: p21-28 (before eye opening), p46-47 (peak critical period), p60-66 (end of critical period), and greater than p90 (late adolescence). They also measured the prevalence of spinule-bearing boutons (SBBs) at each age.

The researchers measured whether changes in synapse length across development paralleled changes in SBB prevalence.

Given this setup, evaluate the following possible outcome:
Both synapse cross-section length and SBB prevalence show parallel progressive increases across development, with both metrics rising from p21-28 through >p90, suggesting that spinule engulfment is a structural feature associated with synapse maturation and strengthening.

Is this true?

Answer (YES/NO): NO